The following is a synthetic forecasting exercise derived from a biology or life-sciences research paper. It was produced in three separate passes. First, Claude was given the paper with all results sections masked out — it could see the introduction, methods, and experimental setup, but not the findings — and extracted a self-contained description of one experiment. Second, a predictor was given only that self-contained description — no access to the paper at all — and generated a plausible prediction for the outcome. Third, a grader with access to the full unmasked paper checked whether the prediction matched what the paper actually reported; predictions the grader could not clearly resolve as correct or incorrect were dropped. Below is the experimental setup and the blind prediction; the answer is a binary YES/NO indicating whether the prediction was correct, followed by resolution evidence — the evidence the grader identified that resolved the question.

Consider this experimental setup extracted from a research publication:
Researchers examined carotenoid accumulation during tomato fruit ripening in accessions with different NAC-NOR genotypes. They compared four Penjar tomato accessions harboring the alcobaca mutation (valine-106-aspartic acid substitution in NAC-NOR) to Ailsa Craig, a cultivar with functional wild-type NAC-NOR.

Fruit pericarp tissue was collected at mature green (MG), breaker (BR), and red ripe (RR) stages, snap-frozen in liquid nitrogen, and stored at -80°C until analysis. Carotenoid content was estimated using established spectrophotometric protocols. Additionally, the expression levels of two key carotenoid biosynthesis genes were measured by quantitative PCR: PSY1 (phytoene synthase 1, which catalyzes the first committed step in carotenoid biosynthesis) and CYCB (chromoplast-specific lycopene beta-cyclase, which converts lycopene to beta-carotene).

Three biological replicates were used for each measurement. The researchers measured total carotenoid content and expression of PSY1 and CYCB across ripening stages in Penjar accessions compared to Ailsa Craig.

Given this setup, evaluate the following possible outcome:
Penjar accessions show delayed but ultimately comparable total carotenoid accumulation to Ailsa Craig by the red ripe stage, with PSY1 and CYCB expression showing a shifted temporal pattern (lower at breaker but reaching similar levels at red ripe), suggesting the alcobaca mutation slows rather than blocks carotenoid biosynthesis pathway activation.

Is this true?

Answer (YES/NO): NO